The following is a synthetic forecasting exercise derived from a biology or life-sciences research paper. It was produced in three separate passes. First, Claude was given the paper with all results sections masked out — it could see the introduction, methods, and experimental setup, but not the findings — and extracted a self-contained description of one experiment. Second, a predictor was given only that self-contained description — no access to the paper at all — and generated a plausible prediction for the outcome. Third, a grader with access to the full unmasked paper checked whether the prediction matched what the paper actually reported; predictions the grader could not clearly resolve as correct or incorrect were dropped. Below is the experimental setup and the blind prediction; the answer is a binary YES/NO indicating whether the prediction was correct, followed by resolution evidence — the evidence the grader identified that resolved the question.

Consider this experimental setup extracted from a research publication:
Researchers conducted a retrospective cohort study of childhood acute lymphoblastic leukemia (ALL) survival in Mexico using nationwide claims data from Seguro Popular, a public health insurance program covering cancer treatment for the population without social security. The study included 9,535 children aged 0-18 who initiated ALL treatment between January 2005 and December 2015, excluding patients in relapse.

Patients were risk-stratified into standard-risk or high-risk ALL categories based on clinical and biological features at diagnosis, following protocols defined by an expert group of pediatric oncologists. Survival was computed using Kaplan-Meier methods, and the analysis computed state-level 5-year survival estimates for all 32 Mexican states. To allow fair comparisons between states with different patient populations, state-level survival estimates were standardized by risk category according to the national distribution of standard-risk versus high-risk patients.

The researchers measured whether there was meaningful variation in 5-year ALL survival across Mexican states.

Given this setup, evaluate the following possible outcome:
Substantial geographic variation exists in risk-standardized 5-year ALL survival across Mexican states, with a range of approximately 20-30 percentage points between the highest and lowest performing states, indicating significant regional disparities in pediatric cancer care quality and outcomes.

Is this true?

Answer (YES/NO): YES